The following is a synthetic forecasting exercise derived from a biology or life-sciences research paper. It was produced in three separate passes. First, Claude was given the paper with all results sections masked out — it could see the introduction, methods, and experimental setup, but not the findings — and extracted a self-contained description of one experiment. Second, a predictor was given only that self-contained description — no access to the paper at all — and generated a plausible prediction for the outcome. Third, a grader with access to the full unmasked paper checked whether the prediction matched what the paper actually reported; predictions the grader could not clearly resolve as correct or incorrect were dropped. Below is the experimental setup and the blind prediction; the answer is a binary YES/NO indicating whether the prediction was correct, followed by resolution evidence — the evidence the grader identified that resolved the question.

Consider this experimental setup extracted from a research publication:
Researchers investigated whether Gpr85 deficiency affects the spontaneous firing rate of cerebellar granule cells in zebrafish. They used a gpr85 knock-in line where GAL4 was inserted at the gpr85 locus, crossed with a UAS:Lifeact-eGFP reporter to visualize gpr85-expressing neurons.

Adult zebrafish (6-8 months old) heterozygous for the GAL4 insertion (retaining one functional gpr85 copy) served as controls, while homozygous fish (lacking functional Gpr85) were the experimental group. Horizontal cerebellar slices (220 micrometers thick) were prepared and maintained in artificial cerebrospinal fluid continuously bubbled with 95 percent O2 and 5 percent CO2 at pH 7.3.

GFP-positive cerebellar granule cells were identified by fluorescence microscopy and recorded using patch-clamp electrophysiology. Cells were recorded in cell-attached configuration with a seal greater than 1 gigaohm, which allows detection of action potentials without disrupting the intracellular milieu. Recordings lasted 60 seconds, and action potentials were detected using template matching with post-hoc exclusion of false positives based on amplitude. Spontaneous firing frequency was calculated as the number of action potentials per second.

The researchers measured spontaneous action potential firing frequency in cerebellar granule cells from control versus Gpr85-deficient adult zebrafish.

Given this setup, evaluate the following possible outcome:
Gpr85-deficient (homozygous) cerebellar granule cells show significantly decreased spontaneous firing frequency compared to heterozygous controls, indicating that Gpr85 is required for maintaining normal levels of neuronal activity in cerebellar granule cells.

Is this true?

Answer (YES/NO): NO